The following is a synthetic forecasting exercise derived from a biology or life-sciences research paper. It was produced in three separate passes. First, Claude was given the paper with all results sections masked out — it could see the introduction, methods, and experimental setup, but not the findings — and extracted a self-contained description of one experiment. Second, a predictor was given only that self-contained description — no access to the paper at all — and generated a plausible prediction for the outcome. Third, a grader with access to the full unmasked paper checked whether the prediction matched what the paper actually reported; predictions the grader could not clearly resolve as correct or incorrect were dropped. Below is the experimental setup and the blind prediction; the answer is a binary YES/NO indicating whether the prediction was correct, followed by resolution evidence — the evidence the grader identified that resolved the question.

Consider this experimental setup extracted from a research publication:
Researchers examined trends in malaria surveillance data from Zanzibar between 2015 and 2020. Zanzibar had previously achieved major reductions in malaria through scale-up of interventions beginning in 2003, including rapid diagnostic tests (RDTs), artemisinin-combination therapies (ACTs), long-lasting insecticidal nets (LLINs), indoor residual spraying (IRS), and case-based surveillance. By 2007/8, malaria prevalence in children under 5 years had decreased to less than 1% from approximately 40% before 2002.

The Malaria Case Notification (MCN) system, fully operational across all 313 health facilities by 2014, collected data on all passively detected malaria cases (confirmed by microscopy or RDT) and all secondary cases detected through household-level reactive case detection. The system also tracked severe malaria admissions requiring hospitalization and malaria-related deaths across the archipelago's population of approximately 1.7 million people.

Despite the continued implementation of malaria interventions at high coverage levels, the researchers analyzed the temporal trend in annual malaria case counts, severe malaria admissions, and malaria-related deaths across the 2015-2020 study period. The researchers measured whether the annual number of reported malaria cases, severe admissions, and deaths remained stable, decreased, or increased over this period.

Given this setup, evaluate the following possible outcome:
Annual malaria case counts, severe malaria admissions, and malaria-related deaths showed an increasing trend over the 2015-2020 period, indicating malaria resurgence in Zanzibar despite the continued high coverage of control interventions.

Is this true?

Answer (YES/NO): NO